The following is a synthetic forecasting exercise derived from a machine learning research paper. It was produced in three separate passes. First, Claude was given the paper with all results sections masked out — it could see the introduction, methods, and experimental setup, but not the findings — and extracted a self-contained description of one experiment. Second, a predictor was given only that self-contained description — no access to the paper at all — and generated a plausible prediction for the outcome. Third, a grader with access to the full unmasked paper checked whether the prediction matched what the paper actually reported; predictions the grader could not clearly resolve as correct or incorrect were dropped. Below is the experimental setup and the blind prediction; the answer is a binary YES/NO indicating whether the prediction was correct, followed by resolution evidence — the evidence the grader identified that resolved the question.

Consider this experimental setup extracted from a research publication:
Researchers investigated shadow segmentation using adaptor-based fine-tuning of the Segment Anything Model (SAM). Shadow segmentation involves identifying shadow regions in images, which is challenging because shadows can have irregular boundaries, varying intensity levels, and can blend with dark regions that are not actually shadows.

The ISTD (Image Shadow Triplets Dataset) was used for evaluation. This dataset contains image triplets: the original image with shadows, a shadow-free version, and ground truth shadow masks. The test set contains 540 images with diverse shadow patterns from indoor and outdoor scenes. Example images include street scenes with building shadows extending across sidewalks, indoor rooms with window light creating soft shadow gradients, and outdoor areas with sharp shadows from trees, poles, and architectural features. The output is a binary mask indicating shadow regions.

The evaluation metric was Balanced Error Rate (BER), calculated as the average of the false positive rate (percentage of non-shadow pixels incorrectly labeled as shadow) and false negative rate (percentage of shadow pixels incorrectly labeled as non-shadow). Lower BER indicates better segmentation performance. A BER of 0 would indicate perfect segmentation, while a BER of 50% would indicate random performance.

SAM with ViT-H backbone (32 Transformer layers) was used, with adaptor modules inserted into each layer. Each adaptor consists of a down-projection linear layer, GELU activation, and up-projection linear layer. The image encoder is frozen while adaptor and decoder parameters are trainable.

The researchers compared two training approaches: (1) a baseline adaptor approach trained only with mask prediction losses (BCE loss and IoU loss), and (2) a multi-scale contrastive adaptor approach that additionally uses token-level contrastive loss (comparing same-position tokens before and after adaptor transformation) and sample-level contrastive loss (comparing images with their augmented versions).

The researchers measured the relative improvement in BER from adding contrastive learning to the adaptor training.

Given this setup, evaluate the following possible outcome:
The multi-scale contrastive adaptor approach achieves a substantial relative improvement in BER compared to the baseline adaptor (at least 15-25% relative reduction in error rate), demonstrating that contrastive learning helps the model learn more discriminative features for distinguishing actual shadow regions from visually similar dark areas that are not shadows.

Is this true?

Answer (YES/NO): YES